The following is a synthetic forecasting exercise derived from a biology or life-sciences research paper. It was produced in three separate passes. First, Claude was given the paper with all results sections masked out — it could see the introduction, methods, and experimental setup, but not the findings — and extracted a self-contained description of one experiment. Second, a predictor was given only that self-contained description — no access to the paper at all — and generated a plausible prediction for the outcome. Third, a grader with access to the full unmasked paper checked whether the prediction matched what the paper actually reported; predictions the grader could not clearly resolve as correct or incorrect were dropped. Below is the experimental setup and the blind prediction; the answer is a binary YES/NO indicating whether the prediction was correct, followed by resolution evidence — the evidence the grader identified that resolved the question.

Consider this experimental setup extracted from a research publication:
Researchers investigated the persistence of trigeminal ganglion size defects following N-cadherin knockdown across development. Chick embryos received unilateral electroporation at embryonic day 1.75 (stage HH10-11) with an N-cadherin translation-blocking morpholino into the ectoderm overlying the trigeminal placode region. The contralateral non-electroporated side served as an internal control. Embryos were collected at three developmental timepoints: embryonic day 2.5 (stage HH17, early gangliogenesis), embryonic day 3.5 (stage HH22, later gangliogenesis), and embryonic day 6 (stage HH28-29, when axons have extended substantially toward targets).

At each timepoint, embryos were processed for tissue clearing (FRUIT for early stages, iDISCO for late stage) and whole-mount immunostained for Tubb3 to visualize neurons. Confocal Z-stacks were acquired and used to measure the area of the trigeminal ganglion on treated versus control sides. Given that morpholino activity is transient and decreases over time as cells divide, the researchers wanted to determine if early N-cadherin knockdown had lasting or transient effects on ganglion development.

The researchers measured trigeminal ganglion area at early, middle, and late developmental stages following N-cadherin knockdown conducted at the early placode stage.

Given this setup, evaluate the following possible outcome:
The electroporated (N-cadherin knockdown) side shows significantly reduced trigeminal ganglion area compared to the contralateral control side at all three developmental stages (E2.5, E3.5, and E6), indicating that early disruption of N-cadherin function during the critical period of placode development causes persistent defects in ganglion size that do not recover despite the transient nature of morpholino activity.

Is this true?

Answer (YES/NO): NO